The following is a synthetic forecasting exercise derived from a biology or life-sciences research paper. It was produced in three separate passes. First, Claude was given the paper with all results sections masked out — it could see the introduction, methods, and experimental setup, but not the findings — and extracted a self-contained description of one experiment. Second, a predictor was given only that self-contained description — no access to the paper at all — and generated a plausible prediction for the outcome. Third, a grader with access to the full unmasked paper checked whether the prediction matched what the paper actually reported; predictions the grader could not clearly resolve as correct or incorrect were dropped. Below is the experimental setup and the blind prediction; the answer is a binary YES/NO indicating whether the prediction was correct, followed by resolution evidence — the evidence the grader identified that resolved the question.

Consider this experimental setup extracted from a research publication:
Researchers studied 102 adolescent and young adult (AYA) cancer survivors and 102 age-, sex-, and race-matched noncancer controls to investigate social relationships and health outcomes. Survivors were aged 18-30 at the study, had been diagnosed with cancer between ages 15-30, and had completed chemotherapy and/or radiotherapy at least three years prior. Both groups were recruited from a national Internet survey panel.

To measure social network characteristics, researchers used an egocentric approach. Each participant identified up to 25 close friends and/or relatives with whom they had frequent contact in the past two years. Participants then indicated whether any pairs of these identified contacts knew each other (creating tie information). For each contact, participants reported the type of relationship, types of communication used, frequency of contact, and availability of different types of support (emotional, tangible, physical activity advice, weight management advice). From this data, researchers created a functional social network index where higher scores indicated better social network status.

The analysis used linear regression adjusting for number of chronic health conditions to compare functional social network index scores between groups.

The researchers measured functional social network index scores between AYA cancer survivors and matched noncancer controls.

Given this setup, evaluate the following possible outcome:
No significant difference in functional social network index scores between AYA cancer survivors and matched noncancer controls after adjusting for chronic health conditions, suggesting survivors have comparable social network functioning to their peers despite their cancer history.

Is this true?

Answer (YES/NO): NO